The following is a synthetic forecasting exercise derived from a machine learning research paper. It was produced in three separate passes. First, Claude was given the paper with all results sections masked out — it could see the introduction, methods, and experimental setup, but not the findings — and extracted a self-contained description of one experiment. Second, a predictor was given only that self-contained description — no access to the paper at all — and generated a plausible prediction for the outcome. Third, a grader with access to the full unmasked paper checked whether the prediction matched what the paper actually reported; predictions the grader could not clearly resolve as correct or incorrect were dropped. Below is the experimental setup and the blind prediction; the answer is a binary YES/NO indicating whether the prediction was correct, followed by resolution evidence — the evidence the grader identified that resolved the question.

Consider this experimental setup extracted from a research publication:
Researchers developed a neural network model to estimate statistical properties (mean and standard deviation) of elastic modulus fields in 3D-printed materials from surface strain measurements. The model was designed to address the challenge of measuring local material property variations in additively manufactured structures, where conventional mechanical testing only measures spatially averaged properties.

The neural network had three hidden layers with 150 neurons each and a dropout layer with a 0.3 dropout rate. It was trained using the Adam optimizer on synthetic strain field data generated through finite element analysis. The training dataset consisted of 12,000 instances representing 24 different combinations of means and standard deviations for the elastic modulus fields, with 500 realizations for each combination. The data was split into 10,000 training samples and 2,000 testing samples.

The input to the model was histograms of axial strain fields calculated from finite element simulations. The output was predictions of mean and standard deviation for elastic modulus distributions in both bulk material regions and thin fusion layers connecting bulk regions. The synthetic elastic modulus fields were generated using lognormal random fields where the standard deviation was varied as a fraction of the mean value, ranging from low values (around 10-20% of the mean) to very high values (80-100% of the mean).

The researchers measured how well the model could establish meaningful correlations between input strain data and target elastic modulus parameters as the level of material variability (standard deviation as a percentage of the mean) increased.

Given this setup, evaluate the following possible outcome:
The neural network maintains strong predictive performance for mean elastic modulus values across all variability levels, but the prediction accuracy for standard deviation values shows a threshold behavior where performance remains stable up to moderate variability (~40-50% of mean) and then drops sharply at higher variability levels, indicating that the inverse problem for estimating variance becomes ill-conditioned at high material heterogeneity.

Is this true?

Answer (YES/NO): NO